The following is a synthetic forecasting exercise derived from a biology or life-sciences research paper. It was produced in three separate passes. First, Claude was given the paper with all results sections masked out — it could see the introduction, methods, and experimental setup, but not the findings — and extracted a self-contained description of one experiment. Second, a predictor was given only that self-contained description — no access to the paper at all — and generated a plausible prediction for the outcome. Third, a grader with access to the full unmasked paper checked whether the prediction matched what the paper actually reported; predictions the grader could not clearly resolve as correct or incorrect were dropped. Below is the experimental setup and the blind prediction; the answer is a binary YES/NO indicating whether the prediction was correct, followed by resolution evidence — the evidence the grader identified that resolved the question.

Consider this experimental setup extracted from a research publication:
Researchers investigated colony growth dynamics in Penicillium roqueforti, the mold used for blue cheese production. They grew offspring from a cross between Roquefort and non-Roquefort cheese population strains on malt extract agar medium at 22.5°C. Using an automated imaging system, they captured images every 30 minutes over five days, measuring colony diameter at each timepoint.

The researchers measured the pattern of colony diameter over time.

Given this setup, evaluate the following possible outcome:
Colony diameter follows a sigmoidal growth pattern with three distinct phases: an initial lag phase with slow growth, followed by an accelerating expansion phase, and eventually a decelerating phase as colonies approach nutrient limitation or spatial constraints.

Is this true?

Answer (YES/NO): NO